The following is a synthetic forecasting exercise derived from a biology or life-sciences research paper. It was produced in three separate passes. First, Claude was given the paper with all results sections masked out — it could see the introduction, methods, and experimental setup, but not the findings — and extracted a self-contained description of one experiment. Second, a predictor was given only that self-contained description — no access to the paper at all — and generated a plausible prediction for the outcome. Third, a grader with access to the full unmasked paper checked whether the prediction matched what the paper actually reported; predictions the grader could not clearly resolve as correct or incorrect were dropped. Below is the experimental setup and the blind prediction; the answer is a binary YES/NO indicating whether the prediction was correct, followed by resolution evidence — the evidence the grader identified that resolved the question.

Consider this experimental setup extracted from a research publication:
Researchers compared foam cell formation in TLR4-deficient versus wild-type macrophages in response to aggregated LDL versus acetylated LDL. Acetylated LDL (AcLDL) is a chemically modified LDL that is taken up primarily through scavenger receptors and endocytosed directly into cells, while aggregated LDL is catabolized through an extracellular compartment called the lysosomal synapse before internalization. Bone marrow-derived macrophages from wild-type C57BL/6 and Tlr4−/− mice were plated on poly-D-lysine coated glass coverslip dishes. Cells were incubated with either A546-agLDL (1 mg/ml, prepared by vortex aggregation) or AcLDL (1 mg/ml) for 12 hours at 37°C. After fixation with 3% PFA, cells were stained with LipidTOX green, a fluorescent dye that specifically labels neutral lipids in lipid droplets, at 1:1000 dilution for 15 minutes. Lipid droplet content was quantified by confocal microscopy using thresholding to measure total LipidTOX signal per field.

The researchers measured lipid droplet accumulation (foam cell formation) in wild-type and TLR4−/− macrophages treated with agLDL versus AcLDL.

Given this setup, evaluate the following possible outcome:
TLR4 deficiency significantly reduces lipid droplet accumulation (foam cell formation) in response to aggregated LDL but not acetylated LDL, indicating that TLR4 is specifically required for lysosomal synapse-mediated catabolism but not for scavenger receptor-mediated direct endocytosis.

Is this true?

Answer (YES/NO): YES